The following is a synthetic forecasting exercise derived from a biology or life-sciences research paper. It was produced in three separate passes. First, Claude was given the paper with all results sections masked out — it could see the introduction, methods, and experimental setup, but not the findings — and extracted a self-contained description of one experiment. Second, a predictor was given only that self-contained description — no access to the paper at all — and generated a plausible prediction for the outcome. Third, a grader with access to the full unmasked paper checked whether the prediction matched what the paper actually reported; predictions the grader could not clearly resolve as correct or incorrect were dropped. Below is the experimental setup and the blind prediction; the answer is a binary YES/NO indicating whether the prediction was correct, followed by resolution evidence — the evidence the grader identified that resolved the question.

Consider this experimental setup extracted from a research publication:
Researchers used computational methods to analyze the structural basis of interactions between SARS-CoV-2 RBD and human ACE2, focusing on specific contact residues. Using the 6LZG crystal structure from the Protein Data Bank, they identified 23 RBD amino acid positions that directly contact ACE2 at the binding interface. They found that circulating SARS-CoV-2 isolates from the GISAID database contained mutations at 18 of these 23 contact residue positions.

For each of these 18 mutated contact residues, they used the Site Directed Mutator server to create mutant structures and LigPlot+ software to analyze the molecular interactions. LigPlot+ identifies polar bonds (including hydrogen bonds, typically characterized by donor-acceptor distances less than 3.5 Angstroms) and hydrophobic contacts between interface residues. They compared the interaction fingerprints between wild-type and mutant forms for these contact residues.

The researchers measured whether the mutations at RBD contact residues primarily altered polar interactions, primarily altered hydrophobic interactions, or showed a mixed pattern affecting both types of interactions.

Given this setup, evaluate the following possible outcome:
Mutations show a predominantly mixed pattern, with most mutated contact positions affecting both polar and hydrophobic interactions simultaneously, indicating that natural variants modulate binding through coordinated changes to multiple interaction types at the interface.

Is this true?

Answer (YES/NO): NO